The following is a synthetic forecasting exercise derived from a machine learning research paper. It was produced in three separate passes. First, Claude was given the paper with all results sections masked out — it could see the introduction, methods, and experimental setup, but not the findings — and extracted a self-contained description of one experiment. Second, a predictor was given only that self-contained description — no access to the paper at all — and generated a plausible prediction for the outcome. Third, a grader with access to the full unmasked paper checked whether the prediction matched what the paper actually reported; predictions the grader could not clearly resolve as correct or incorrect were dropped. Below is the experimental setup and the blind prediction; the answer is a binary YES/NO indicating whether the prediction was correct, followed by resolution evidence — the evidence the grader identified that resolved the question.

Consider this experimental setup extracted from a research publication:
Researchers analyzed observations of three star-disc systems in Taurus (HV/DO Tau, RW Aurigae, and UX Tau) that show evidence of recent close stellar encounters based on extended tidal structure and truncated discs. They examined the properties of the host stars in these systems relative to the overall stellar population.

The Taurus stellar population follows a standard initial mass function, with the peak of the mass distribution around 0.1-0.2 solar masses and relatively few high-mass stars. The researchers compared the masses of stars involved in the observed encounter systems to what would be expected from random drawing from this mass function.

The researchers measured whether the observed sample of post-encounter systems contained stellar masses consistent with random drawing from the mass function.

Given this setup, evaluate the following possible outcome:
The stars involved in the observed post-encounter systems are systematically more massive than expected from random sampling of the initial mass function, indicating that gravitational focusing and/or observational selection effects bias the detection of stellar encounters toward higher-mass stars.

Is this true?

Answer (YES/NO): YES